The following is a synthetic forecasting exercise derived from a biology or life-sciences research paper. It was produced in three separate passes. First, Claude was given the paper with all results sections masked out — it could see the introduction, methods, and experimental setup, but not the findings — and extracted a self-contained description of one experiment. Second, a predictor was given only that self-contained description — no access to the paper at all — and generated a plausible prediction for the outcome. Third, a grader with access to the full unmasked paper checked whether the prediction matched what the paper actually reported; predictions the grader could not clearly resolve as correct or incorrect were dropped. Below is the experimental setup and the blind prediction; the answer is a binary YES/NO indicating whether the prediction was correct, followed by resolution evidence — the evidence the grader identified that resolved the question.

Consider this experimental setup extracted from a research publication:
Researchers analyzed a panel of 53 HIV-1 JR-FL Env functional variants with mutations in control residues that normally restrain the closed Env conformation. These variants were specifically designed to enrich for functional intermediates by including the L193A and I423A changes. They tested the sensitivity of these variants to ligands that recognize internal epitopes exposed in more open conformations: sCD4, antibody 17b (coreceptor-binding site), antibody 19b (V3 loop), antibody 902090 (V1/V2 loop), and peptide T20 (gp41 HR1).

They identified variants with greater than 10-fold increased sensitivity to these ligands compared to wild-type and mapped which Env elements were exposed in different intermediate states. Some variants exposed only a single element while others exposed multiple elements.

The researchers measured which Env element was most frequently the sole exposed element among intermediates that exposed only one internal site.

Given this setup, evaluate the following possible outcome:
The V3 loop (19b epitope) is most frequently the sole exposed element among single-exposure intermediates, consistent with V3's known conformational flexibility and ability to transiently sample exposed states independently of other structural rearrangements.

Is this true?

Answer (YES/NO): YES